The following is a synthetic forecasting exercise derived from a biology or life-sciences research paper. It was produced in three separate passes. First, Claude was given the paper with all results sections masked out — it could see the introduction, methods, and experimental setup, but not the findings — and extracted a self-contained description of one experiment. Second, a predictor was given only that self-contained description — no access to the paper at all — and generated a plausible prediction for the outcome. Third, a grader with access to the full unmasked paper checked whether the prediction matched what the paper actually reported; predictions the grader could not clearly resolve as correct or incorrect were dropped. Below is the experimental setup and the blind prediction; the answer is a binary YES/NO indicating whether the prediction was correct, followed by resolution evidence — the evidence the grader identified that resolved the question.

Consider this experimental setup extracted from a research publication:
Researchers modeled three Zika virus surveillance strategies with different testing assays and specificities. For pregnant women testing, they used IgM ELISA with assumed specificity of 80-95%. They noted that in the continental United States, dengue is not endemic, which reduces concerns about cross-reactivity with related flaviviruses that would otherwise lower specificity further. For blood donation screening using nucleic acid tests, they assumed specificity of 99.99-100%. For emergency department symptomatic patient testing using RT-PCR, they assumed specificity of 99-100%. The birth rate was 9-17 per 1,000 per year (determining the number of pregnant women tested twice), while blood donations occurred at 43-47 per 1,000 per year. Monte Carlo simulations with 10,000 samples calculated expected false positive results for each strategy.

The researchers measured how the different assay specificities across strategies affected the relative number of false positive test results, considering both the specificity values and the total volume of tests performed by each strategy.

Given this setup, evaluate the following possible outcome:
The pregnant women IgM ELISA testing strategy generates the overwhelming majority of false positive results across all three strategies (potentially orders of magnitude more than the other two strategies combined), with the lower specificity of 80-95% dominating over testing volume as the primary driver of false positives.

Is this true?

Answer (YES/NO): YES